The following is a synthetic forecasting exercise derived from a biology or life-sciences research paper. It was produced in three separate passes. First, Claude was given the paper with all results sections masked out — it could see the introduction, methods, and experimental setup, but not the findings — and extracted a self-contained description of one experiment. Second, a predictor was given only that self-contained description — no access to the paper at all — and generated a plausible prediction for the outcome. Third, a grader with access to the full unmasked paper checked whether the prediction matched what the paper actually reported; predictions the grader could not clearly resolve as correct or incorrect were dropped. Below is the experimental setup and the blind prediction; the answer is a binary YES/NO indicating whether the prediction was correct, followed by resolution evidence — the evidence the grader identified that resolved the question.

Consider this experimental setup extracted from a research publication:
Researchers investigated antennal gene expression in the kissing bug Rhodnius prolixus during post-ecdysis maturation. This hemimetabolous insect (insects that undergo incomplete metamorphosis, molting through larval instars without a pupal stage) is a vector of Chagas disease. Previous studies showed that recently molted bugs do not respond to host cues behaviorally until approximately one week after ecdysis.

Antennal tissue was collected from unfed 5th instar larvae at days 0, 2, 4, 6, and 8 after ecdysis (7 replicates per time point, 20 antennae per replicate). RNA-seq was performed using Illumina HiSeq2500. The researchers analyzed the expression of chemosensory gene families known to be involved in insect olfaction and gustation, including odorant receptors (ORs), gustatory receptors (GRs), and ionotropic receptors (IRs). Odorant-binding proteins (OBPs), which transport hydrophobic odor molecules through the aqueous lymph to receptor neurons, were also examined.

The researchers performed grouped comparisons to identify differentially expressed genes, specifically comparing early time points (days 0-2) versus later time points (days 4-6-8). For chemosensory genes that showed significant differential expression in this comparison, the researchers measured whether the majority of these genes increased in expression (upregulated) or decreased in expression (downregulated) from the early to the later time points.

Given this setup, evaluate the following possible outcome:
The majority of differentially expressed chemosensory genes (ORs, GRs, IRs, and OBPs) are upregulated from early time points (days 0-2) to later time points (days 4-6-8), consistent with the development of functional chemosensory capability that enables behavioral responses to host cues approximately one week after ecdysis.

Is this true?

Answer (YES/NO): YES